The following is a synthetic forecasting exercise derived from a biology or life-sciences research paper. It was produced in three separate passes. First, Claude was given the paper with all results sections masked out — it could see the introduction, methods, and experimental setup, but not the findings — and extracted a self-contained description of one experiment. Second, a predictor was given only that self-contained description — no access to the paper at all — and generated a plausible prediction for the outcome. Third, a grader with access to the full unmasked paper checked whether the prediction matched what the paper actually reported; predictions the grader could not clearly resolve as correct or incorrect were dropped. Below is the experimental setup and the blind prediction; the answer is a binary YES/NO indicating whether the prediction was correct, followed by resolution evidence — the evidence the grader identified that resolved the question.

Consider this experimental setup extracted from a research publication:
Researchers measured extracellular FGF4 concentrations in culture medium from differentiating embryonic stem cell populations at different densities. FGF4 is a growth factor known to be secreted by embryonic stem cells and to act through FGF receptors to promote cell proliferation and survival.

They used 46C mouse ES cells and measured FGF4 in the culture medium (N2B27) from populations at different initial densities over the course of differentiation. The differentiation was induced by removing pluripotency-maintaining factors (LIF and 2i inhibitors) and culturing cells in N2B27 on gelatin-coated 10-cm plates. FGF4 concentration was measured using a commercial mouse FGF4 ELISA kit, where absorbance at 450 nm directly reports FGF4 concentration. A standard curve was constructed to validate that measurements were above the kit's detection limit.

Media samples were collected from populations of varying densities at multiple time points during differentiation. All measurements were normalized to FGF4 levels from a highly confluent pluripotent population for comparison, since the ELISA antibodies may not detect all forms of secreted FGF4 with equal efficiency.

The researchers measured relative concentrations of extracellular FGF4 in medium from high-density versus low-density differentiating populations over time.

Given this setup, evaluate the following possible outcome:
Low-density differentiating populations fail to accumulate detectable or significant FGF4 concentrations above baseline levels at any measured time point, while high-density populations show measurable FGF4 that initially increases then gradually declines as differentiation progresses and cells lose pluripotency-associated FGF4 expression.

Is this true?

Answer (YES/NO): NO